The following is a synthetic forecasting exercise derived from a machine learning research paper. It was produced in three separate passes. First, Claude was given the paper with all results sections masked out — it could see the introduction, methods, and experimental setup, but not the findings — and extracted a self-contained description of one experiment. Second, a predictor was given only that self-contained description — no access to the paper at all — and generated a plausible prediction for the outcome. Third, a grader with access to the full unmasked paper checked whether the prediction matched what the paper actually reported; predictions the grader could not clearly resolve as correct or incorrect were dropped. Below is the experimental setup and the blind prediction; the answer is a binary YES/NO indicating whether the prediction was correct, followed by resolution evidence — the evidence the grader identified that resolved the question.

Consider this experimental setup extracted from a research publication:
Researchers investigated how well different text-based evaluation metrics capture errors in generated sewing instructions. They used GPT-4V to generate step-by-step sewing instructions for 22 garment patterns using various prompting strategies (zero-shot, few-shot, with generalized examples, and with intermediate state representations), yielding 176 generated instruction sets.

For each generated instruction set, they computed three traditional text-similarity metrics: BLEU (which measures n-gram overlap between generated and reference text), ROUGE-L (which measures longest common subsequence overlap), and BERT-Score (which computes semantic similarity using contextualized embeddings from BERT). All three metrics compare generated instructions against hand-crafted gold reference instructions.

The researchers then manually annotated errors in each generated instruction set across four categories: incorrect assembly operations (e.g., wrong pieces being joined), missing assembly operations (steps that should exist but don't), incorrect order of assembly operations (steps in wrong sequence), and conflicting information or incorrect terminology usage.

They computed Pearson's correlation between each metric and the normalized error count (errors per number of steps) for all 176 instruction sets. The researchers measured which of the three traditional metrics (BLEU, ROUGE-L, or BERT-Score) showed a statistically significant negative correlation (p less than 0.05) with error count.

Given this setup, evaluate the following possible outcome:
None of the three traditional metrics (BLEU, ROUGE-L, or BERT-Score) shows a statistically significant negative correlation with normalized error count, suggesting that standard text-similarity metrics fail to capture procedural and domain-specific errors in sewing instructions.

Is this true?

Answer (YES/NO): NO